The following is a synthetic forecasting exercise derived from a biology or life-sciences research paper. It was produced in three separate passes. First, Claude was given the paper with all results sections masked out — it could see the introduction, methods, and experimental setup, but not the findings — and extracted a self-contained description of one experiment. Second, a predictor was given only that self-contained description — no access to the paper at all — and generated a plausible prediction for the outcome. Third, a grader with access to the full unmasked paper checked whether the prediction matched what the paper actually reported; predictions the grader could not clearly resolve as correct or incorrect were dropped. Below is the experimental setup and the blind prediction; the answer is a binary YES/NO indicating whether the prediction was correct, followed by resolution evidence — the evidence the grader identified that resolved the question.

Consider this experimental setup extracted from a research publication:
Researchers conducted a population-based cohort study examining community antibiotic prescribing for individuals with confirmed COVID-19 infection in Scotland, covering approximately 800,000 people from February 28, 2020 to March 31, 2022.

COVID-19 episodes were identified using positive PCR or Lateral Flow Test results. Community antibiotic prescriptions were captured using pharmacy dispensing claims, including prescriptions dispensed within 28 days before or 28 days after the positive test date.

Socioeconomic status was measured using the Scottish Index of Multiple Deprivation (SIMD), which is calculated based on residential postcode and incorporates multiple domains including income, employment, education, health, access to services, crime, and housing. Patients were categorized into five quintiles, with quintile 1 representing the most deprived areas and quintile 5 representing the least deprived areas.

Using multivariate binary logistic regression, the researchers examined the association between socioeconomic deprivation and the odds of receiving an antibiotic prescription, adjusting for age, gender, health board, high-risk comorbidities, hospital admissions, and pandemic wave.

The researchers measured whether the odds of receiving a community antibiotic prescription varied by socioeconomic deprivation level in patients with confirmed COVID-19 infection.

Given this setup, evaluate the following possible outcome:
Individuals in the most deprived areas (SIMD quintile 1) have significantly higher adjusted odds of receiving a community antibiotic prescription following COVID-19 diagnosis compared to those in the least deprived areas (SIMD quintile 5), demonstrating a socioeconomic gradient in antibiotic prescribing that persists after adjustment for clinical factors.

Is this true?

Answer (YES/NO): NO